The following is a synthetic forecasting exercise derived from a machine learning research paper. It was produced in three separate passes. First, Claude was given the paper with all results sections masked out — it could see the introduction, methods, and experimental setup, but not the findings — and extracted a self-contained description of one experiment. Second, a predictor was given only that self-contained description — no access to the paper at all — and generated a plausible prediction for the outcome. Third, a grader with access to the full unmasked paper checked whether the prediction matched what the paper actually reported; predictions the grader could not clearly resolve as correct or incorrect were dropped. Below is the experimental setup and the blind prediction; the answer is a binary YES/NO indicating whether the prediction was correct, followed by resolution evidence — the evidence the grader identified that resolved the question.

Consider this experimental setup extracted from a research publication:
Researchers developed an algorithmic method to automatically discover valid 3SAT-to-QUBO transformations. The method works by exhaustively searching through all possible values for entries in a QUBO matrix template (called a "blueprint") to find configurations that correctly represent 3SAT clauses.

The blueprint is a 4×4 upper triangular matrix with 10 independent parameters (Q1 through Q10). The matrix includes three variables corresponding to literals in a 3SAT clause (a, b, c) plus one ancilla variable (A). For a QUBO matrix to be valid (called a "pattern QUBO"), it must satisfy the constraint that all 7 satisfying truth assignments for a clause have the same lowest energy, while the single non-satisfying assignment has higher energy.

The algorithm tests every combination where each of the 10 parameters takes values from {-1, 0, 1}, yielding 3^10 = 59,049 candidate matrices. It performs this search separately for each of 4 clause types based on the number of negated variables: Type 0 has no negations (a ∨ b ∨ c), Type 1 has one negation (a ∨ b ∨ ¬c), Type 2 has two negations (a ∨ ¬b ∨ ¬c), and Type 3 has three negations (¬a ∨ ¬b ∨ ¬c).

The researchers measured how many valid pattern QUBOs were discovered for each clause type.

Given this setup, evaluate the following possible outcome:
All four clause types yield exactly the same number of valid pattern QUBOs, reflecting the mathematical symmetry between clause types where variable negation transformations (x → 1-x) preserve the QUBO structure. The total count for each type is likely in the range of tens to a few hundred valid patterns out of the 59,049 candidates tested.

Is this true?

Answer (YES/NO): NO